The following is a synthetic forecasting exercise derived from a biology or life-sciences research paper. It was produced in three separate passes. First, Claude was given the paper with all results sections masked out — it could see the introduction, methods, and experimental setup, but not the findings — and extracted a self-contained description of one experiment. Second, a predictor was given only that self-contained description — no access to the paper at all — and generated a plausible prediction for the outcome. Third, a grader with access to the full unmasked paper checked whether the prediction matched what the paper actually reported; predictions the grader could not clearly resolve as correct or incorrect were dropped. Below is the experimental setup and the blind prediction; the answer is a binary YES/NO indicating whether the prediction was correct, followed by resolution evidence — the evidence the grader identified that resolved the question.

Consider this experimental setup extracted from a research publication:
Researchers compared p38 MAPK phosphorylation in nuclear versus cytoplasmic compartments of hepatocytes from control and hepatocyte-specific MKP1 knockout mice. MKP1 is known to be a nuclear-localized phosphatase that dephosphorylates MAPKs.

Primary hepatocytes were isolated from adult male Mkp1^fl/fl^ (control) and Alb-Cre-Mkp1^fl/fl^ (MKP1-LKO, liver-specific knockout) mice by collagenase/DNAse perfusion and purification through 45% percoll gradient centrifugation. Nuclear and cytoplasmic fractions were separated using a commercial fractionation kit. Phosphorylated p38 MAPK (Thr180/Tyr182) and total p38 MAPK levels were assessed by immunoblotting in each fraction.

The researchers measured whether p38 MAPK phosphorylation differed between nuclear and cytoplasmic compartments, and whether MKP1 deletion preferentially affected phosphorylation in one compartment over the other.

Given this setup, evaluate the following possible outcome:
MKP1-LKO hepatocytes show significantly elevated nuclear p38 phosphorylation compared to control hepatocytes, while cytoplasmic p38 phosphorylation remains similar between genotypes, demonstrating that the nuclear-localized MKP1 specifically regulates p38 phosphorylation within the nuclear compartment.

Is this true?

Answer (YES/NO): NO